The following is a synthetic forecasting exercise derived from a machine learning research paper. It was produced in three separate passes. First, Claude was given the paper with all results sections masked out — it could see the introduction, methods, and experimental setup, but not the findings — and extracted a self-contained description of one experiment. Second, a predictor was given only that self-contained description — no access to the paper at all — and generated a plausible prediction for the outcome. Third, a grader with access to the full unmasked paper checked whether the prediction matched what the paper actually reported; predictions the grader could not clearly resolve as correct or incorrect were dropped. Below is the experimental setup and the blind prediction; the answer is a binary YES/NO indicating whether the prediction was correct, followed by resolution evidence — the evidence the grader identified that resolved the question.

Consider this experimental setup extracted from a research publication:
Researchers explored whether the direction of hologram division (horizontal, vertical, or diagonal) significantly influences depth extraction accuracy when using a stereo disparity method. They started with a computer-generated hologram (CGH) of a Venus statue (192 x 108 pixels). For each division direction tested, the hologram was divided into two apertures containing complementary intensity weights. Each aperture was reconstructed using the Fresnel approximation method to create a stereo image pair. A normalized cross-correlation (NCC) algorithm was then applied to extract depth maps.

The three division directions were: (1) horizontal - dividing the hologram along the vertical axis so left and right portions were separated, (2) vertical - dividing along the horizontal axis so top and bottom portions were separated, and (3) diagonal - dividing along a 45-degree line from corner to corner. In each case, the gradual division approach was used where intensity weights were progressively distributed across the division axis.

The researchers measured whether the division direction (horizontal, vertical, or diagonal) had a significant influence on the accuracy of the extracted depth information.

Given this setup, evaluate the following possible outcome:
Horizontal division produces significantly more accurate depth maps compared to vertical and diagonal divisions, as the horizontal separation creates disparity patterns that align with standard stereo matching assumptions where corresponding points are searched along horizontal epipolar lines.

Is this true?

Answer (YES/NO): NO